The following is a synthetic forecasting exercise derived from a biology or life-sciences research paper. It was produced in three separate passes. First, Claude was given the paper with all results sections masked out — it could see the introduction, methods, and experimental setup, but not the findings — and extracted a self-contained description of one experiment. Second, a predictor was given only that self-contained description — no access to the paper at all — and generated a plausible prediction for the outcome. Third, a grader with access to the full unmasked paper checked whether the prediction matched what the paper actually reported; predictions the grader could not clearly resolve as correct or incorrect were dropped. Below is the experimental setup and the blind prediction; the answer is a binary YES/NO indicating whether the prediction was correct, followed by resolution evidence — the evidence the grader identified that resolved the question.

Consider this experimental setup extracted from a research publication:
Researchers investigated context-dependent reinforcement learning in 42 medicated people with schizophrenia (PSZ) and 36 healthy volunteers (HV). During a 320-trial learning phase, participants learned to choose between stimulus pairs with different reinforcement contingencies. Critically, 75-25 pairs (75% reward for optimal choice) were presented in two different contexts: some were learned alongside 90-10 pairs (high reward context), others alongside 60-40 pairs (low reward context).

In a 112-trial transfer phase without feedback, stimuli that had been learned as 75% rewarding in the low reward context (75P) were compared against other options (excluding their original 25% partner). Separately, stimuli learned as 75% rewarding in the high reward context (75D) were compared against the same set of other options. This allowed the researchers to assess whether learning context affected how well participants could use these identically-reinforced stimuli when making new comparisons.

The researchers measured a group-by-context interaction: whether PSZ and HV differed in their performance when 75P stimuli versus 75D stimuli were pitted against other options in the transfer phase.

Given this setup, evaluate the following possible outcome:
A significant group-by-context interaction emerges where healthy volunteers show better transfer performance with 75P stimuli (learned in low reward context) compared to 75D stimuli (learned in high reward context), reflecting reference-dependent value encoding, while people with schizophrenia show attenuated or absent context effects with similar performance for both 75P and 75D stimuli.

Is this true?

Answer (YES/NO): NO